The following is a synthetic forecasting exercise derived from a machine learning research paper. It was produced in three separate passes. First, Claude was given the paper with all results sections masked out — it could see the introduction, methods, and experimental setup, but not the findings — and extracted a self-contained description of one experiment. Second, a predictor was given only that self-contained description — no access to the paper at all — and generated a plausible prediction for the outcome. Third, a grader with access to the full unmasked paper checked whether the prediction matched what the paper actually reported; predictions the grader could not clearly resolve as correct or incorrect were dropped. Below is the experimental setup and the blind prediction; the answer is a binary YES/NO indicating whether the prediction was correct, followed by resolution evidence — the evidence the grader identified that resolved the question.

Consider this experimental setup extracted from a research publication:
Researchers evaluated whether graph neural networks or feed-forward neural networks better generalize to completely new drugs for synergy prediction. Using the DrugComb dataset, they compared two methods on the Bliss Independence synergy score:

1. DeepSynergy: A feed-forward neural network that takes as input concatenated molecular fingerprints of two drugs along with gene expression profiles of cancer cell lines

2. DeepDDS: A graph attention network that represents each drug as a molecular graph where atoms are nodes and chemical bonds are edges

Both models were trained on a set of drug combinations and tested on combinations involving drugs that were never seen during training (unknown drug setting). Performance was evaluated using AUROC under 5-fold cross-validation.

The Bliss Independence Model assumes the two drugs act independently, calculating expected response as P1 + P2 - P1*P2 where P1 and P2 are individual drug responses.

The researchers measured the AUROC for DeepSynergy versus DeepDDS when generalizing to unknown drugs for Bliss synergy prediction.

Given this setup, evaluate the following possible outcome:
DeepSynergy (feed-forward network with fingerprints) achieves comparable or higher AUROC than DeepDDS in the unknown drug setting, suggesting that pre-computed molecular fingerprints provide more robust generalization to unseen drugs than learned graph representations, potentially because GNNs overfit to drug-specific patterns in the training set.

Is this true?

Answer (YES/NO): NO